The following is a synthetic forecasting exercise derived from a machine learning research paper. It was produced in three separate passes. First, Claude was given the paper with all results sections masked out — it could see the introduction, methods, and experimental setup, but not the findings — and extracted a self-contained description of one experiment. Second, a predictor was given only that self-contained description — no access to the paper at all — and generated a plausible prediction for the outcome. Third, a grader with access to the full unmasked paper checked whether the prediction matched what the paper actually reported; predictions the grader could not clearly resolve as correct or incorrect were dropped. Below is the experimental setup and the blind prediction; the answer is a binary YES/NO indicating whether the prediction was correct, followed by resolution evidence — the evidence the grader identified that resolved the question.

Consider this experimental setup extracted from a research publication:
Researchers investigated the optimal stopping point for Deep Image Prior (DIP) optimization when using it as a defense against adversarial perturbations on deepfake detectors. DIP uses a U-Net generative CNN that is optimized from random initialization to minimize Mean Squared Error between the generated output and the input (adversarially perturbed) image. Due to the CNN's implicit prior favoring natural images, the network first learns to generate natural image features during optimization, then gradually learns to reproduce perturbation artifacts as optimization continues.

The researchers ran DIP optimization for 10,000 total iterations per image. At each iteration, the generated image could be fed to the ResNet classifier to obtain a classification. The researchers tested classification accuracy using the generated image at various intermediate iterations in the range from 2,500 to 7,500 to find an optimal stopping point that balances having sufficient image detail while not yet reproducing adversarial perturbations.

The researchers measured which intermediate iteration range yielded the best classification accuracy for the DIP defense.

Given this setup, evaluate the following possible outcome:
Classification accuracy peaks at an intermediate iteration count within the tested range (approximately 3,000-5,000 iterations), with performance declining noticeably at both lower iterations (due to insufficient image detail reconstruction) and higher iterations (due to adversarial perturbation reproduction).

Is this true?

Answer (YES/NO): NO